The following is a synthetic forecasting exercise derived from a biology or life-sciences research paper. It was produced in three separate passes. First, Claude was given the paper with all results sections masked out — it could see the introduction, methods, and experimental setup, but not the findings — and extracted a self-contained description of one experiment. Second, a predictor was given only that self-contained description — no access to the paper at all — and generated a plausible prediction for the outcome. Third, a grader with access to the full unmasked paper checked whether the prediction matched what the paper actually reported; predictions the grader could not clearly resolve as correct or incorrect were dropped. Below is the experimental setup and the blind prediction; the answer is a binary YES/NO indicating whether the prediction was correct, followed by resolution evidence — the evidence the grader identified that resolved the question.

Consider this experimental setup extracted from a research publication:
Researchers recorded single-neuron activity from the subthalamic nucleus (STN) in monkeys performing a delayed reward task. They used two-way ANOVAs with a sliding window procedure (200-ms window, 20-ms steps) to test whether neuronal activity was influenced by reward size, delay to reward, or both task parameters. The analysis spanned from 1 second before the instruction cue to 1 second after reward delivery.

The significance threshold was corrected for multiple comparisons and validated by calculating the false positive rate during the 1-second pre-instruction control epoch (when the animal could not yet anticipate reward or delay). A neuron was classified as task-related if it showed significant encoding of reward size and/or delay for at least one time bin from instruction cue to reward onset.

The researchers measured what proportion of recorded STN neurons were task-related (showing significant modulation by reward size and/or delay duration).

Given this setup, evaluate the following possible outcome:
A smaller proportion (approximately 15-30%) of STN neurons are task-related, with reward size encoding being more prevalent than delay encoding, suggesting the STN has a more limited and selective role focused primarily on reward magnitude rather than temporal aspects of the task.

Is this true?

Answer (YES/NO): NO